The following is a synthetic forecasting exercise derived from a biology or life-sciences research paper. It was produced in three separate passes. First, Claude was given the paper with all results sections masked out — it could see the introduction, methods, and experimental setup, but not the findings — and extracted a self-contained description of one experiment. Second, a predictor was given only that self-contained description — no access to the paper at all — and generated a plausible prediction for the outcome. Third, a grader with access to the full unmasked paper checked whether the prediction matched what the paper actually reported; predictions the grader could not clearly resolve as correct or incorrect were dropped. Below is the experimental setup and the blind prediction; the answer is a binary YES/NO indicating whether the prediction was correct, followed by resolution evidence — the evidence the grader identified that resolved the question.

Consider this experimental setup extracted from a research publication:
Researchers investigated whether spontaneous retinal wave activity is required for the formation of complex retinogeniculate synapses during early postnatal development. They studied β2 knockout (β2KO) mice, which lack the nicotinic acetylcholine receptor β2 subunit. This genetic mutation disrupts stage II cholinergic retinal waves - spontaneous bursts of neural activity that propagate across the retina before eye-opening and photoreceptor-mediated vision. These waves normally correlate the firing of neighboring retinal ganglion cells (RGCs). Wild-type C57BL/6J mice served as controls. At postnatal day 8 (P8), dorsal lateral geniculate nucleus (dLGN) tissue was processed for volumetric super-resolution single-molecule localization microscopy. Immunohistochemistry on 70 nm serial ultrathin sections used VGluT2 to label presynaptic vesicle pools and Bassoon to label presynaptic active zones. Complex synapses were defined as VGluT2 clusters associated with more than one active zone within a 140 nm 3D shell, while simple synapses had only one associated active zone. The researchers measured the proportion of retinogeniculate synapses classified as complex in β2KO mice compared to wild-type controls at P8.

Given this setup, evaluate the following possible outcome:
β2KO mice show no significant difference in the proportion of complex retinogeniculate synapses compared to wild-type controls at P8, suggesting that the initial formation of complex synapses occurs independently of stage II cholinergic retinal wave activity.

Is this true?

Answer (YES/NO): YES